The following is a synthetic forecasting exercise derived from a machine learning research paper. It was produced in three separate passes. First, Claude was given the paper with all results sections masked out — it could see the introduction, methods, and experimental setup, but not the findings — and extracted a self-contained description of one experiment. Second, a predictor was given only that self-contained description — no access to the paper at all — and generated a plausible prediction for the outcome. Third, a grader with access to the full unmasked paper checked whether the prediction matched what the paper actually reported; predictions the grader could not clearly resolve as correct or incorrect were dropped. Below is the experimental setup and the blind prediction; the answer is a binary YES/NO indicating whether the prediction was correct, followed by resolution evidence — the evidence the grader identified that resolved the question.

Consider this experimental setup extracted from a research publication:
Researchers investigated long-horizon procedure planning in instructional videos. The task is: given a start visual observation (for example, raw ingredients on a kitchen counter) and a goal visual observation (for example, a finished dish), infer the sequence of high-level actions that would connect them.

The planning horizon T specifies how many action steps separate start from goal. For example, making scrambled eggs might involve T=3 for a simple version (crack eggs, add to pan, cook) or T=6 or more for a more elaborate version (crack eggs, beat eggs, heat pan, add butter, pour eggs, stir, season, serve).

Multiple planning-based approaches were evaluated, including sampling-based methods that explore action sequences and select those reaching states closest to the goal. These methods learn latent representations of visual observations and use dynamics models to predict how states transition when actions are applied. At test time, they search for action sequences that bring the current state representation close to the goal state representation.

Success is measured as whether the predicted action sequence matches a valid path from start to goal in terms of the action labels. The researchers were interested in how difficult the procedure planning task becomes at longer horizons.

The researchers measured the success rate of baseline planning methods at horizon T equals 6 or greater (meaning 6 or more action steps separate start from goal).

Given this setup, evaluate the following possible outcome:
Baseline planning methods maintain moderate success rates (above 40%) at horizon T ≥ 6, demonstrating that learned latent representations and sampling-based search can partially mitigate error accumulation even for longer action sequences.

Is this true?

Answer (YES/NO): NO